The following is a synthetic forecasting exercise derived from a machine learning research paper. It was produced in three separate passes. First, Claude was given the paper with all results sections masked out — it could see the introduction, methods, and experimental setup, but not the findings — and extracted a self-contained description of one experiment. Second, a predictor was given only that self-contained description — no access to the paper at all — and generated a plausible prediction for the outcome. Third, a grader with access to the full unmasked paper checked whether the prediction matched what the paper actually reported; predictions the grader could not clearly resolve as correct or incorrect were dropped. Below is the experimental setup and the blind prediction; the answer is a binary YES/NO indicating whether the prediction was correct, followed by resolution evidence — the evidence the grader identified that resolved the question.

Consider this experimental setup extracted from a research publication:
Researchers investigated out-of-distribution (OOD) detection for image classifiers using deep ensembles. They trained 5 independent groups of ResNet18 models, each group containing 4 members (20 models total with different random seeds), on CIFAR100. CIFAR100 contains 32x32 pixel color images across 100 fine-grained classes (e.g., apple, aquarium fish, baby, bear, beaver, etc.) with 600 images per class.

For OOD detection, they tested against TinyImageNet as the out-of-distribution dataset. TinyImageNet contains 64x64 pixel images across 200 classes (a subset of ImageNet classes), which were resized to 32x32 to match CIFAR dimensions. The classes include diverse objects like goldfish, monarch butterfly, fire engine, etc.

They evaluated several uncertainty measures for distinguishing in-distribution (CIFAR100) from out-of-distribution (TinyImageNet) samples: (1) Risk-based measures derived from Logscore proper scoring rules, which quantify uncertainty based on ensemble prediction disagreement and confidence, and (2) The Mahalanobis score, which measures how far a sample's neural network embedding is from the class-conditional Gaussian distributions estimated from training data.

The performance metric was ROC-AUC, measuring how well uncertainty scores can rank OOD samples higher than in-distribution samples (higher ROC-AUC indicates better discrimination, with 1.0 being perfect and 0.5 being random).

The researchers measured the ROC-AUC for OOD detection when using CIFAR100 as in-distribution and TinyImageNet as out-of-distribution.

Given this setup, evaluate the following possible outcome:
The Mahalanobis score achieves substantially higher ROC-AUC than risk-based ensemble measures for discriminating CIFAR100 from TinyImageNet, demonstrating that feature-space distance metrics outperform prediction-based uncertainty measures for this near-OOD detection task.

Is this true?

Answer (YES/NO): NO